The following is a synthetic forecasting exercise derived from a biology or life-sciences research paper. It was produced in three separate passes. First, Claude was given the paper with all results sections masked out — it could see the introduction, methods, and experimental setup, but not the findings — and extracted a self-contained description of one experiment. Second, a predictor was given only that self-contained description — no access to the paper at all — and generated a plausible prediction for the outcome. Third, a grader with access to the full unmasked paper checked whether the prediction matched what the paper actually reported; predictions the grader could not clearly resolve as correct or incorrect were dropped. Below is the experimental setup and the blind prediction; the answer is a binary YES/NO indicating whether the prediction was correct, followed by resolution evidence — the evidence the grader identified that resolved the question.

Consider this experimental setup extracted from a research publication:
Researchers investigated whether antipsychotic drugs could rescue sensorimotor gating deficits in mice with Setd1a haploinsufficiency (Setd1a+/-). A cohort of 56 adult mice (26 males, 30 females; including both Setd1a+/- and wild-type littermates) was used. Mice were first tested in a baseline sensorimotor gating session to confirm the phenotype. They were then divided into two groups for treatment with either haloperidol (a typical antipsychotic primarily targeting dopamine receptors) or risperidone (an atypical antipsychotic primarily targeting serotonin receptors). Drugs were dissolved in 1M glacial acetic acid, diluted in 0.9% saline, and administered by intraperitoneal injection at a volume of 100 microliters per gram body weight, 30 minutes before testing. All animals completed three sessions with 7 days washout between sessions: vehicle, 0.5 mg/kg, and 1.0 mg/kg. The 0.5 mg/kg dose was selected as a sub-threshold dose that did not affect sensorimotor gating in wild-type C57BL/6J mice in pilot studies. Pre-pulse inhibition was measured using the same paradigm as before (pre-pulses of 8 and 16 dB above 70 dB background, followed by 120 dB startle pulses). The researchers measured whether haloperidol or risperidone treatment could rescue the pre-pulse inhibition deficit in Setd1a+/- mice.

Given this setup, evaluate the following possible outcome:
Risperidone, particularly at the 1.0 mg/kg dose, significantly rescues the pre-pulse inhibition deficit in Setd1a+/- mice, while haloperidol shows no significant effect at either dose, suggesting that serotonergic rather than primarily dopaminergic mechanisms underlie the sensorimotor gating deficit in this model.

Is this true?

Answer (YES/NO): NO